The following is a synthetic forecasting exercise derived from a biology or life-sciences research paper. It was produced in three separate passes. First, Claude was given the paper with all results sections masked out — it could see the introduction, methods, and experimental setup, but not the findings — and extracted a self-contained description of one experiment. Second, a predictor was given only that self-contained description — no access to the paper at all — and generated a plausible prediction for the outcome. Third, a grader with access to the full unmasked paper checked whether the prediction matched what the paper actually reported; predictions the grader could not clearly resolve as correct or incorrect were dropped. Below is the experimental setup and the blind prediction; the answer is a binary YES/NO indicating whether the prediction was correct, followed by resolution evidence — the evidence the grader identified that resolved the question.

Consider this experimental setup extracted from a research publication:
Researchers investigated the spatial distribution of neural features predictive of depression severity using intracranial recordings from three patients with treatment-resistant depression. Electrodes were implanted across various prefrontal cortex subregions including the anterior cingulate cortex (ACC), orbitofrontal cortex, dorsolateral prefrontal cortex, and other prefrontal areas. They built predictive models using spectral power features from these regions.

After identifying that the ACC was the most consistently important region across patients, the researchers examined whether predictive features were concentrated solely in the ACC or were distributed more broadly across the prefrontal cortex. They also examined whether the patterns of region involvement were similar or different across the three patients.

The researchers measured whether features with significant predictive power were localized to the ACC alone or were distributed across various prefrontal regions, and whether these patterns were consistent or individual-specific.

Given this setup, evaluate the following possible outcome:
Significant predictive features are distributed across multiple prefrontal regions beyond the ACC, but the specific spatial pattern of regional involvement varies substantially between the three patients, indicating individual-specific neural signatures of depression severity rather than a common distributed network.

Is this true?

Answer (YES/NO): YES